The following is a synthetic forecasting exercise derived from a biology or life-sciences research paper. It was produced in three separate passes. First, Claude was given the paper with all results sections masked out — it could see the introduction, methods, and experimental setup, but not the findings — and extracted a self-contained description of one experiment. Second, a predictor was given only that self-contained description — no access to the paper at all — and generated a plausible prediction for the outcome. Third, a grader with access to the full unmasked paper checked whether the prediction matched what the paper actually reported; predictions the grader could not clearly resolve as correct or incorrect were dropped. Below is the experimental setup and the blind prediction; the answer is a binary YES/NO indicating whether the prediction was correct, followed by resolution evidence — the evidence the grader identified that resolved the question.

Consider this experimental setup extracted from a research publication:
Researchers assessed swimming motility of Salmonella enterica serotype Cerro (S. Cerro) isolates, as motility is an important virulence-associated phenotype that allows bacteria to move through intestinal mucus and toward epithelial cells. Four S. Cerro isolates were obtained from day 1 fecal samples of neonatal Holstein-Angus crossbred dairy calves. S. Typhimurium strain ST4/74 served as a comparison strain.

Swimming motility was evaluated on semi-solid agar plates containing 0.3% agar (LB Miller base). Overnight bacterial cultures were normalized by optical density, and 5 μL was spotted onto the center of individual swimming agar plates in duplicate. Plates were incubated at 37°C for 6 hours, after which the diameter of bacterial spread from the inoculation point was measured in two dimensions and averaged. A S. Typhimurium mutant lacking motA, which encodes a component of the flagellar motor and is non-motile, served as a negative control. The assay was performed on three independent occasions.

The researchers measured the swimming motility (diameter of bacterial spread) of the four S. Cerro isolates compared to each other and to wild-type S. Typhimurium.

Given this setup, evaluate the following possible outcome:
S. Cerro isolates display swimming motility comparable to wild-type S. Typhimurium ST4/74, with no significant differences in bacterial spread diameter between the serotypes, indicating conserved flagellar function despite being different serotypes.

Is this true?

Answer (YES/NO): NO